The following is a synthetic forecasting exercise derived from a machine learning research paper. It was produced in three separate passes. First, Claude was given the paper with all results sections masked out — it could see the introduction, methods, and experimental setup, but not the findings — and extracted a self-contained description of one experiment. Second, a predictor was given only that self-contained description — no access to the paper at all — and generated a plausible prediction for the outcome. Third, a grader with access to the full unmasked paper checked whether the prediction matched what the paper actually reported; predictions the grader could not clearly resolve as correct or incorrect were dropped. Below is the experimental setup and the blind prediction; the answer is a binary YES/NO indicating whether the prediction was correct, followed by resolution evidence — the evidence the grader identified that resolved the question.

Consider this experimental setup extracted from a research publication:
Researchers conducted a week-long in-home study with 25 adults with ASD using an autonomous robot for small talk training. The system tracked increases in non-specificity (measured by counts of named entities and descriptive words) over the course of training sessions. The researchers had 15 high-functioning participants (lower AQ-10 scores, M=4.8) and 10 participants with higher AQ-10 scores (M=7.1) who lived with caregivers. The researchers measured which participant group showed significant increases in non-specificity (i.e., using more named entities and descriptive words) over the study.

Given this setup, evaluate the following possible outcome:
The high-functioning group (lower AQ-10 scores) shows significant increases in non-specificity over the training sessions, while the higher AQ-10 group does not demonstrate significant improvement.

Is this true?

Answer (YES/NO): YES